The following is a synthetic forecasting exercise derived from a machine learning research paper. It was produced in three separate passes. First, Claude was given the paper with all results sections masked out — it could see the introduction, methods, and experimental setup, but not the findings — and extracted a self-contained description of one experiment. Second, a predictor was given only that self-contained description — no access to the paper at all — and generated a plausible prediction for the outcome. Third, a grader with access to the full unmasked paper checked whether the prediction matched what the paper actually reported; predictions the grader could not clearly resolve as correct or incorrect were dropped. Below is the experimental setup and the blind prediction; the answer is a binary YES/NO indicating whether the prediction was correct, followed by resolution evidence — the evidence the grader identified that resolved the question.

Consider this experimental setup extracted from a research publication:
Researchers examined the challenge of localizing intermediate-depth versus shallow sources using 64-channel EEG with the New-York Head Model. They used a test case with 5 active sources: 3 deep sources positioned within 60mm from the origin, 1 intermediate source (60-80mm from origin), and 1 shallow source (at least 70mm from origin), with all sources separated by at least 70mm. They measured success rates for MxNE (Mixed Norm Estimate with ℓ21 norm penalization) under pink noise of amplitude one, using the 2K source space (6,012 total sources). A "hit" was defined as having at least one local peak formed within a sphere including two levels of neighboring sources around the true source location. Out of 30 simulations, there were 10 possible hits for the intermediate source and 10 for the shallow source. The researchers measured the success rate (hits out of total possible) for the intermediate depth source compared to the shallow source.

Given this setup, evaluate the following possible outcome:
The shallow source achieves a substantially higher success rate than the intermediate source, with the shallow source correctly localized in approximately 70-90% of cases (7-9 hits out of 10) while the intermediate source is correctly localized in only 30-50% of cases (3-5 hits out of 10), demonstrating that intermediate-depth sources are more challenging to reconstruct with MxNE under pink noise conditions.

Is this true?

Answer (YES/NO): NO